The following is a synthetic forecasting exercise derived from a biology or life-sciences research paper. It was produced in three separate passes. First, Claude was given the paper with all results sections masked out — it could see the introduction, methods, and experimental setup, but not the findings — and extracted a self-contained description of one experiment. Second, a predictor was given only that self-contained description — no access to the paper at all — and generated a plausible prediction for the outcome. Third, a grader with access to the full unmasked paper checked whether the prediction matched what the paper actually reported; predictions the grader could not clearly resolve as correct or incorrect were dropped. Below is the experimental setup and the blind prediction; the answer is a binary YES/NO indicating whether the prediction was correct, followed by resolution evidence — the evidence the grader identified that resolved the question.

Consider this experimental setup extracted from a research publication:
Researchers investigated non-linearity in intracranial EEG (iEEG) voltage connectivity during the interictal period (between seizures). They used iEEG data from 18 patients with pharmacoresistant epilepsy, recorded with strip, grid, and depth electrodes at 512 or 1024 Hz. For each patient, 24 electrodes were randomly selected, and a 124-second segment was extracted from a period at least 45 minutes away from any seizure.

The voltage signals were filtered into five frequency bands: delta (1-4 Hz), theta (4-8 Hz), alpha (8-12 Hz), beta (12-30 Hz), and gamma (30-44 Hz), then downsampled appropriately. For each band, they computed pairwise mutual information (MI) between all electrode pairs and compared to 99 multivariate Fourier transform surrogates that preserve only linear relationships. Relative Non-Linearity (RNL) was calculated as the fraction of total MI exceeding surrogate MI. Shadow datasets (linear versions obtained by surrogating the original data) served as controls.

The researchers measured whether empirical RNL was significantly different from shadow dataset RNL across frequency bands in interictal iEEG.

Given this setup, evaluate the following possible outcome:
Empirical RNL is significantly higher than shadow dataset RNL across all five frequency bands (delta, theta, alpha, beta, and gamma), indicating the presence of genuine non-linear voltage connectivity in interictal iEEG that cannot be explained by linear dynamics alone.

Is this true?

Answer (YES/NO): YES